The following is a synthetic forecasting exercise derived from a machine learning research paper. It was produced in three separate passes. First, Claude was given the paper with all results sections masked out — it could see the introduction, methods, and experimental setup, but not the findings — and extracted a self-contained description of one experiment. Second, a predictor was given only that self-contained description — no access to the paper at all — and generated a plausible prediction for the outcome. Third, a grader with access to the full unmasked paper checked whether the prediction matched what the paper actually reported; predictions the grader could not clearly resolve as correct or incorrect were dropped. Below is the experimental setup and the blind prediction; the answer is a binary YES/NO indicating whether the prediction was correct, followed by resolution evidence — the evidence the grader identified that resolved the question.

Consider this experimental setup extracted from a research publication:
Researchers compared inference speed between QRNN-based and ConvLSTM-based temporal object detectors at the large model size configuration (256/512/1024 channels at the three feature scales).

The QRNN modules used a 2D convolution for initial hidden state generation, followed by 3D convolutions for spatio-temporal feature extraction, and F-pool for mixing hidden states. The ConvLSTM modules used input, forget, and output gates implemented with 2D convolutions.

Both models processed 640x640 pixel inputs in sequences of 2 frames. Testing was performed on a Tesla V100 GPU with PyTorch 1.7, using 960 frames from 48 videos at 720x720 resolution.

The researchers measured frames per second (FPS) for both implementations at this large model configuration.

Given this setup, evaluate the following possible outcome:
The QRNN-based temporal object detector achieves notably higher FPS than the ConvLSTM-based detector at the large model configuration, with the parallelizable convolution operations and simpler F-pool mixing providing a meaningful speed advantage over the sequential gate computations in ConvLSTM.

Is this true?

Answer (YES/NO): YES